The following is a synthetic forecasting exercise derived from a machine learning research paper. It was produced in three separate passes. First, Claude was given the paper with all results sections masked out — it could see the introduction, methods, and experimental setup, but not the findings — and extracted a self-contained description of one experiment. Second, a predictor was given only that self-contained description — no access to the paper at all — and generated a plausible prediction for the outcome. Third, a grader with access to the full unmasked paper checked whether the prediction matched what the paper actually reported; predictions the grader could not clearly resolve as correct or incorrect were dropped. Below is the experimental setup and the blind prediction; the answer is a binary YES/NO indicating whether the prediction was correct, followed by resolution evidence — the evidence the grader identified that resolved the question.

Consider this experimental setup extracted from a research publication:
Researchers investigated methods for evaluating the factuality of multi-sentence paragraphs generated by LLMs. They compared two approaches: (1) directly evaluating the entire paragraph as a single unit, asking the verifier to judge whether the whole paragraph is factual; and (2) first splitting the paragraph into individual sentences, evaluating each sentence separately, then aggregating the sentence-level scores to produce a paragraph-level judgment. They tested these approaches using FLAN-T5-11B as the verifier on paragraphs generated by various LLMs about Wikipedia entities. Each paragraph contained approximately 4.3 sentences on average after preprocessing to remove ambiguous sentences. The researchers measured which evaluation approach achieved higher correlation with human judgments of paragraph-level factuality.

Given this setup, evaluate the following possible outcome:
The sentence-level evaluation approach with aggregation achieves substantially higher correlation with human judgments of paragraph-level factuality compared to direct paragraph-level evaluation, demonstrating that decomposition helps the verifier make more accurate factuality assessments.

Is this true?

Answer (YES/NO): YES